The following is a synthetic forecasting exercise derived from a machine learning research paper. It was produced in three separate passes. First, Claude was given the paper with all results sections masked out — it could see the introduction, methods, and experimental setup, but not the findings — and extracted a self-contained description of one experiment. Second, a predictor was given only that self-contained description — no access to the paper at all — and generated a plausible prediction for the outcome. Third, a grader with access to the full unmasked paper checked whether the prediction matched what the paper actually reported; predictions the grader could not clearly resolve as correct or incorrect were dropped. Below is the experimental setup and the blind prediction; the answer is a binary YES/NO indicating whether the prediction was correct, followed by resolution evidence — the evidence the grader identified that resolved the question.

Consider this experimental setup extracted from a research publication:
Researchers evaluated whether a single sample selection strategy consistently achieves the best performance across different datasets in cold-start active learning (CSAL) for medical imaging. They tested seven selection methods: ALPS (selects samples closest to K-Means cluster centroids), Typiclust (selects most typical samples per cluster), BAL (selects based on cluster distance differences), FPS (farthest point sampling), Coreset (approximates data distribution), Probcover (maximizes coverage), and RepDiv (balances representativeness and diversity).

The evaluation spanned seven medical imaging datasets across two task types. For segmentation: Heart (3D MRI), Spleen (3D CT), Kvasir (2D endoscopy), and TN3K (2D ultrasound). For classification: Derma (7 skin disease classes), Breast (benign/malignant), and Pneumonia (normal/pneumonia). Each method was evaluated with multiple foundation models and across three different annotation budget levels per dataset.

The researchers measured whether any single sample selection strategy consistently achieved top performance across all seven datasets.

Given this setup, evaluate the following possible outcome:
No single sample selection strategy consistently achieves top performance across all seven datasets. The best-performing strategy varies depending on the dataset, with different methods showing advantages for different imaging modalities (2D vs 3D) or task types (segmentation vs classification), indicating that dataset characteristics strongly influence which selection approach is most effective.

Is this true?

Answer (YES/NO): YES